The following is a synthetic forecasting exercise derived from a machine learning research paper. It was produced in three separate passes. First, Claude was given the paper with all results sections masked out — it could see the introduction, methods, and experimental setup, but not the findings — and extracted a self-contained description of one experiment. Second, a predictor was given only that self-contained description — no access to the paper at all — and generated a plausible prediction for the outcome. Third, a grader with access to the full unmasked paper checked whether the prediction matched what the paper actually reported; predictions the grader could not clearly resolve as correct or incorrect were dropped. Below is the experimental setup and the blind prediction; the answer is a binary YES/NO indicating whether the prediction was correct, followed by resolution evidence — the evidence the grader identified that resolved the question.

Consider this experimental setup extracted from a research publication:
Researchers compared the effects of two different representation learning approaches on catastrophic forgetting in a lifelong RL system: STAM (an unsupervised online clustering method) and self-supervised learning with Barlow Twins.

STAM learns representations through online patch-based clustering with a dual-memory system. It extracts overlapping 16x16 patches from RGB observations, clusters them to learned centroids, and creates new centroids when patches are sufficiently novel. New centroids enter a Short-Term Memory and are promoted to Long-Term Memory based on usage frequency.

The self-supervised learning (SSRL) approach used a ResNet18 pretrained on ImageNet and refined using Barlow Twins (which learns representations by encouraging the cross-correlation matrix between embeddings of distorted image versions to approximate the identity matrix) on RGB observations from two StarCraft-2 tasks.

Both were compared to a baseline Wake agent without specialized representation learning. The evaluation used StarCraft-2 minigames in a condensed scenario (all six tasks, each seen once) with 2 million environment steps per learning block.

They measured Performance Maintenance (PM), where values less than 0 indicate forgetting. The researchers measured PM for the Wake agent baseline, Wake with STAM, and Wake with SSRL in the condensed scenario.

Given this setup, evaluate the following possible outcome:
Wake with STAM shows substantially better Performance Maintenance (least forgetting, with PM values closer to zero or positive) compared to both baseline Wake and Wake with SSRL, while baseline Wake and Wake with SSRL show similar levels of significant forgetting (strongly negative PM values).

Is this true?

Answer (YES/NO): NO